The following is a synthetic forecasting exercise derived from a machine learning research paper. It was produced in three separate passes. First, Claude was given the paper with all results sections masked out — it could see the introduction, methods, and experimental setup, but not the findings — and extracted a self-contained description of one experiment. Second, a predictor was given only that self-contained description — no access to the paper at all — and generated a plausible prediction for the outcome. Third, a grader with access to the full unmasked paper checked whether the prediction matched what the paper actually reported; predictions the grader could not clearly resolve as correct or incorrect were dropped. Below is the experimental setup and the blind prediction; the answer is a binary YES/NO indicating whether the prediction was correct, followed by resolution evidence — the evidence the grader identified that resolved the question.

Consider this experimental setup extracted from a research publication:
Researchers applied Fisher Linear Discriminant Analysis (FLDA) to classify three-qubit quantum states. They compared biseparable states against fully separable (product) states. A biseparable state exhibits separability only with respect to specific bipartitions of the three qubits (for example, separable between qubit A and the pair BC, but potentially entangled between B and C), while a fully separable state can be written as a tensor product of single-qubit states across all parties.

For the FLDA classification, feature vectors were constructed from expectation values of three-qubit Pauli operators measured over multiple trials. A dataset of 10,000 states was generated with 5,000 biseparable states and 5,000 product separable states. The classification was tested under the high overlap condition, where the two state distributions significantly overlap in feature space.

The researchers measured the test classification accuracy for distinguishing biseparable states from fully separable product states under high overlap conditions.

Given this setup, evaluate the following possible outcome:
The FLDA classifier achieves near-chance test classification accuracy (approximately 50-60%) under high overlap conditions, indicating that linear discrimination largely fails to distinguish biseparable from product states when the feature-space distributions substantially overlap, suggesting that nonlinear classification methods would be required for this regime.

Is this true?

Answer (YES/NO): NO